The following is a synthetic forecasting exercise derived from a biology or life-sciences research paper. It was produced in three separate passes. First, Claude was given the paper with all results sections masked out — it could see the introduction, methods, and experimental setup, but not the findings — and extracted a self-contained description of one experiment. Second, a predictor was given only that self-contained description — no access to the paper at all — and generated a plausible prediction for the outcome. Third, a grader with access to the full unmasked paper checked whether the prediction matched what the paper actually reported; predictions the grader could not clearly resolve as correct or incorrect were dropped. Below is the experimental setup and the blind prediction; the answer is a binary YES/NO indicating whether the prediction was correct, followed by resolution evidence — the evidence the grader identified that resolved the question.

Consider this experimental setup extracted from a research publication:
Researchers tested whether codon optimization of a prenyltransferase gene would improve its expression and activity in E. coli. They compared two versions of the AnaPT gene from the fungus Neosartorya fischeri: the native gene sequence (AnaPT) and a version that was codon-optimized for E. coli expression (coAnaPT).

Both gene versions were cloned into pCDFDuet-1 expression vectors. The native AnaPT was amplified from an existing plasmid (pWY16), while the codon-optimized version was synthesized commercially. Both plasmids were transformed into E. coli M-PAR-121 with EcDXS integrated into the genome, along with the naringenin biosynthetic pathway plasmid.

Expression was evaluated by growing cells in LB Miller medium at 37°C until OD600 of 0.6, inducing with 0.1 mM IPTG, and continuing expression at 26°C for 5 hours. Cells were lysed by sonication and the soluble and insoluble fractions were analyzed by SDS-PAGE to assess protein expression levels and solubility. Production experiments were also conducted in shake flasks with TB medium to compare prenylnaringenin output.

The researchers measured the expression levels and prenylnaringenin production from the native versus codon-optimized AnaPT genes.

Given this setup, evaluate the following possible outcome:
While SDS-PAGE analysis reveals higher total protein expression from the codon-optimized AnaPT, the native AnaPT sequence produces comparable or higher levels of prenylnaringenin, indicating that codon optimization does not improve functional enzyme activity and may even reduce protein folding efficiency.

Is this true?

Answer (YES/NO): NO